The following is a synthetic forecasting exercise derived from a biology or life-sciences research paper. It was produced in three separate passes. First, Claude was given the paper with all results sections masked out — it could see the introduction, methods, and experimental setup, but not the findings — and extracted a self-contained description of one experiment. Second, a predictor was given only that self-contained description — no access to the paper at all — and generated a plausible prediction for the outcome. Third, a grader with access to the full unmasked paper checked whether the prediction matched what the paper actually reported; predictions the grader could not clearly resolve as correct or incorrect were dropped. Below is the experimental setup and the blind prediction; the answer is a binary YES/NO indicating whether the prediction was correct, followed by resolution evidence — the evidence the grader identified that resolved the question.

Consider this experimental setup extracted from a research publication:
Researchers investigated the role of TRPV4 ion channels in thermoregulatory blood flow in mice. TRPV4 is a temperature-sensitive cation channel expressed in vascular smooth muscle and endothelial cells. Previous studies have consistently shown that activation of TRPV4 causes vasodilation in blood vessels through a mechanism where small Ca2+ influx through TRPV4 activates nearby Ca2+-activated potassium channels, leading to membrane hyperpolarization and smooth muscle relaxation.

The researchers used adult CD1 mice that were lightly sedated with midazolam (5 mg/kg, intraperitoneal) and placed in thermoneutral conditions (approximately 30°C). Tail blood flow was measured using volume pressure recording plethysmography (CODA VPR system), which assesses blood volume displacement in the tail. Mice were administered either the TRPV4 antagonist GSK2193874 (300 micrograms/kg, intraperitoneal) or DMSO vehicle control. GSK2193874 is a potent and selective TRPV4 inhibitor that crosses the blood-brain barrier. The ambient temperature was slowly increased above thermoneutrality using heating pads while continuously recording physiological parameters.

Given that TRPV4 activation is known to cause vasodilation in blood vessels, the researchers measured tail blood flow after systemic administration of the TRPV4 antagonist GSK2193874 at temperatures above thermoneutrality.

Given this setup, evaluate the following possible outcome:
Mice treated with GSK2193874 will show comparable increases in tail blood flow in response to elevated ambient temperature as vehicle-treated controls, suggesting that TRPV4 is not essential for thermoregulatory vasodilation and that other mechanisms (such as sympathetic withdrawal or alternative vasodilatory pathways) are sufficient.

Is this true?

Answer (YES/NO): NO